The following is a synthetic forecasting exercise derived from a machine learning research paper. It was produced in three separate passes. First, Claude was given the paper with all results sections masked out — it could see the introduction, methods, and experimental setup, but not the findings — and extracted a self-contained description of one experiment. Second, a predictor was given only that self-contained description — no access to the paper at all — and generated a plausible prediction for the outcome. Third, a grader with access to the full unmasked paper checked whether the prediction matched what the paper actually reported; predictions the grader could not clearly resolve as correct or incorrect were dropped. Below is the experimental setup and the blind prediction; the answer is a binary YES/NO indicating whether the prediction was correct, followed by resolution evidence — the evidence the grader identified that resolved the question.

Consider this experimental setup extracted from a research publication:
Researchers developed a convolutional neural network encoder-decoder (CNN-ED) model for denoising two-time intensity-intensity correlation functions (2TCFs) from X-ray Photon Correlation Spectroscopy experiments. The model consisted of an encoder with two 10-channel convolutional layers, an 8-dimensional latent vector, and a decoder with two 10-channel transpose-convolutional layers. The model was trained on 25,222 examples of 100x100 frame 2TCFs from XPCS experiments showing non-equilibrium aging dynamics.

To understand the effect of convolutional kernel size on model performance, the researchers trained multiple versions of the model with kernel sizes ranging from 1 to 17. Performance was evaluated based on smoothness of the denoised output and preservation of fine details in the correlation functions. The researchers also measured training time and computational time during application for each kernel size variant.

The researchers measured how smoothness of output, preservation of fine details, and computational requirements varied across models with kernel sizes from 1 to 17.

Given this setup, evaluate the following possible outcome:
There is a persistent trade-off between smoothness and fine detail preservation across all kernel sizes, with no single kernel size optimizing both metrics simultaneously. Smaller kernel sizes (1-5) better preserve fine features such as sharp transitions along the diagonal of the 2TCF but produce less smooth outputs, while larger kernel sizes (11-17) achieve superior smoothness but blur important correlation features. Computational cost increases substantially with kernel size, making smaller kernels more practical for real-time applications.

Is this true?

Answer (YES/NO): NO